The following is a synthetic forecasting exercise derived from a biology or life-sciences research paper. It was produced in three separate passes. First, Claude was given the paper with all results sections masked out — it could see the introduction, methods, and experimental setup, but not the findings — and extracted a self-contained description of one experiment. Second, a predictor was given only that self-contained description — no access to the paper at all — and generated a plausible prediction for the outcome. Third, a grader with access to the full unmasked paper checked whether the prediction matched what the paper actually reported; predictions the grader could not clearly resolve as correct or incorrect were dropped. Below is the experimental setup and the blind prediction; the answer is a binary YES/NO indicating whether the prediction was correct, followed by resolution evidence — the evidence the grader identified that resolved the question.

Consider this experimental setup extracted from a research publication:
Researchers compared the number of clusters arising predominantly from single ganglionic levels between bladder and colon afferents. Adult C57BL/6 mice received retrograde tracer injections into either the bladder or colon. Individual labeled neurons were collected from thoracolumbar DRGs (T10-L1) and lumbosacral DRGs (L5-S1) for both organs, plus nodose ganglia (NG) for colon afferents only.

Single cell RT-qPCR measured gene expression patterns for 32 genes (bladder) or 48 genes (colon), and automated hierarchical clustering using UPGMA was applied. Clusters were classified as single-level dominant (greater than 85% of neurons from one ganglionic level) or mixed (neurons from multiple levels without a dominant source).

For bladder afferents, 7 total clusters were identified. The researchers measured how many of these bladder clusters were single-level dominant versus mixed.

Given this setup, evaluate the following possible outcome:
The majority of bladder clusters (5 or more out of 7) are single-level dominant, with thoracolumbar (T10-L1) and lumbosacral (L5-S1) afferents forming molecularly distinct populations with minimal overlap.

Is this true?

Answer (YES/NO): NO